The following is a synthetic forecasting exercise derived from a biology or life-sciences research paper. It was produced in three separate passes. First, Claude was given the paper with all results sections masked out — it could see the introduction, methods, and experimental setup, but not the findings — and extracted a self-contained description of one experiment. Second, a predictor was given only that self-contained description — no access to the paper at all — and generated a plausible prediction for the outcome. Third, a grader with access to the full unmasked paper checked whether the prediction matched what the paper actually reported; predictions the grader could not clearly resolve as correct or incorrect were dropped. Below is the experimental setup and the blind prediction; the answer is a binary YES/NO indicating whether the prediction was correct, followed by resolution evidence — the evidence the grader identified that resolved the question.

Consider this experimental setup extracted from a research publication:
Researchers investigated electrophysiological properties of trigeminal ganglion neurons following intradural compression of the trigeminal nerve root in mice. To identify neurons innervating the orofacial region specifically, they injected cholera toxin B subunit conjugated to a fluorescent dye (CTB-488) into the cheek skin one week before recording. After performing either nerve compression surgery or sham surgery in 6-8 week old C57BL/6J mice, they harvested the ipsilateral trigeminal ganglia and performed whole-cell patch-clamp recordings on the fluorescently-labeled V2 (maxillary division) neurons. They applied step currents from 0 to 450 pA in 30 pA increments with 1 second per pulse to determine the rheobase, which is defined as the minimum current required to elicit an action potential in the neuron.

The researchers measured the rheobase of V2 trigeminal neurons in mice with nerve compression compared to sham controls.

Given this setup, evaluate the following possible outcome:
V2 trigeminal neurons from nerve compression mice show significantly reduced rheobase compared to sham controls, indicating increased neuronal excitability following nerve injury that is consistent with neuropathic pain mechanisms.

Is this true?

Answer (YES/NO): YES